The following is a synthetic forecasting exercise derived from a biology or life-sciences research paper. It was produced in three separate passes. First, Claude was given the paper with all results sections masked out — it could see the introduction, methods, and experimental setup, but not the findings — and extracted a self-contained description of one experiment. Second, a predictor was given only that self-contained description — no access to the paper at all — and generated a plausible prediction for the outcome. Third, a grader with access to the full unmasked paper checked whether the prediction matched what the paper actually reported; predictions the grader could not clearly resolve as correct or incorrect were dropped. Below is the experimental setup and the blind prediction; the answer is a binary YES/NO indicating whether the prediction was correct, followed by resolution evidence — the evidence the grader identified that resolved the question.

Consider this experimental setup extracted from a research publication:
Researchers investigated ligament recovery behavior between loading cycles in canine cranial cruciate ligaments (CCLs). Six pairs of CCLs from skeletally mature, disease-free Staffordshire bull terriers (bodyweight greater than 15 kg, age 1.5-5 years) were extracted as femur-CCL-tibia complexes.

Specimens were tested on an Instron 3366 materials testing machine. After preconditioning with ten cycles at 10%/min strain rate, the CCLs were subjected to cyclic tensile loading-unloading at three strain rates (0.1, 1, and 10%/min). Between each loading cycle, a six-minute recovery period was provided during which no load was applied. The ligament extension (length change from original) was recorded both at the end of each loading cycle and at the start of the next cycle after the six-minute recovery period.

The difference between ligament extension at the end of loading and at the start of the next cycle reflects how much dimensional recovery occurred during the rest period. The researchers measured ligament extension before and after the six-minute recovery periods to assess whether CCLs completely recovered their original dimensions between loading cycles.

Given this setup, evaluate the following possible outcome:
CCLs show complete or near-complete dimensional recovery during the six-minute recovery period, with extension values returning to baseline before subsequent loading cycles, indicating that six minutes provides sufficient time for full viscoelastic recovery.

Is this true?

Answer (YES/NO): NO